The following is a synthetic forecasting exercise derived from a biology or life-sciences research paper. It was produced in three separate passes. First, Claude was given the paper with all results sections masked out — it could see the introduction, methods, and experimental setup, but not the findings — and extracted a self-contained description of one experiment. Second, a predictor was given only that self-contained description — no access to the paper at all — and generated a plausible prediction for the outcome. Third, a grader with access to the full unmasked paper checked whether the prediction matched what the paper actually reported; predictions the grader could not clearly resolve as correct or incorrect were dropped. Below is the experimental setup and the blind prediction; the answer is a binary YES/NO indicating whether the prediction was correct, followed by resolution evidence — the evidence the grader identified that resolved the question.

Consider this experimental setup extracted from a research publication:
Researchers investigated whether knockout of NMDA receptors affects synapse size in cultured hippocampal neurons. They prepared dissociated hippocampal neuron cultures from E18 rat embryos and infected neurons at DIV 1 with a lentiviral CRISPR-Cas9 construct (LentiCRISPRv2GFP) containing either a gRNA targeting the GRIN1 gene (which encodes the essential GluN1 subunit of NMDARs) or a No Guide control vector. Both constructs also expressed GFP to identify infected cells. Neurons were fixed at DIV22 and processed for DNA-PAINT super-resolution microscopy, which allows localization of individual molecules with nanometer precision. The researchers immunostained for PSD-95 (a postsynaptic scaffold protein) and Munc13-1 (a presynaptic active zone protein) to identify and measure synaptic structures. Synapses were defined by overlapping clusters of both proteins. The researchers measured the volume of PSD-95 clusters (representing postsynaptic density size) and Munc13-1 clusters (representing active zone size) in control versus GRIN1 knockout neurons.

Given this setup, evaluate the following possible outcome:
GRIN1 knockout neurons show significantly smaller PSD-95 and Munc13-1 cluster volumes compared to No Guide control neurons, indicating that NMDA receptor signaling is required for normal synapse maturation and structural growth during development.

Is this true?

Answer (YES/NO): NO